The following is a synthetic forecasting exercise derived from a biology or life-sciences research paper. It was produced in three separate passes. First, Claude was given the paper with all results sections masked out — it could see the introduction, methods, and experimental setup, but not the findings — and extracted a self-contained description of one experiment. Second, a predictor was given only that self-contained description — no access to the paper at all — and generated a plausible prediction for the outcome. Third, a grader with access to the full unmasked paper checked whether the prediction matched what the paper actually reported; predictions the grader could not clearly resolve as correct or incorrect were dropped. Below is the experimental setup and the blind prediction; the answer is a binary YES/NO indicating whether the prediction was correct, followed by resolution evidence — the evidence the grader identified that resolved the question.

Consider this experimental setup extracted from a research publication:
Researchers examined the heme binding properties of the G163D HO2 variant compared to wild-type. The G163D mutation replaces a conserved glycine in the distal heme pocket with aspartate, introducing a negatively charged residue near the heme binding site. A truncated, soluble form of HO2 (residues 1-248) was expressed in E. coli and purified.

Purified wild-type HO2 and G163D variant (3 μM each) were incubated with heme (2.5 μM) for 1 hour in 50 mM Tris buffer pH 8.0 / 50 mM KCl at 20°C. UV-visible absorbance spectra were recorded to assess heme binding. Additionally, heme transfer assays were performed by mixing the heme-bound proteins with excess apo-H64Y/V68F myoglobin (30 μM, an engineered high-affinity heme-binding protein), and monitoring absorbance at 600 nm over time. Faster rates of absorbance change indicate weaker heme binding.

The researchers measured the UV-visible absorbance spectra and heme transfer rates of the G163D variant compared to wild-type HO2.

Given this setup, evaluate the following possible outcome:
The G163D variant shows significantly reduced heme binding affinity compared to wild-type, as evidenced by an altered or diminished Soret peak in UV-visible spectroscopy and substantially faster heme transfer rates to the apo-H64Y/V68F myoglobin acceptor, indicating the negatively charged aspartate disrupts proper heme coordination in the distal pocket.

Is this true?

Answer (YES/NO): NO